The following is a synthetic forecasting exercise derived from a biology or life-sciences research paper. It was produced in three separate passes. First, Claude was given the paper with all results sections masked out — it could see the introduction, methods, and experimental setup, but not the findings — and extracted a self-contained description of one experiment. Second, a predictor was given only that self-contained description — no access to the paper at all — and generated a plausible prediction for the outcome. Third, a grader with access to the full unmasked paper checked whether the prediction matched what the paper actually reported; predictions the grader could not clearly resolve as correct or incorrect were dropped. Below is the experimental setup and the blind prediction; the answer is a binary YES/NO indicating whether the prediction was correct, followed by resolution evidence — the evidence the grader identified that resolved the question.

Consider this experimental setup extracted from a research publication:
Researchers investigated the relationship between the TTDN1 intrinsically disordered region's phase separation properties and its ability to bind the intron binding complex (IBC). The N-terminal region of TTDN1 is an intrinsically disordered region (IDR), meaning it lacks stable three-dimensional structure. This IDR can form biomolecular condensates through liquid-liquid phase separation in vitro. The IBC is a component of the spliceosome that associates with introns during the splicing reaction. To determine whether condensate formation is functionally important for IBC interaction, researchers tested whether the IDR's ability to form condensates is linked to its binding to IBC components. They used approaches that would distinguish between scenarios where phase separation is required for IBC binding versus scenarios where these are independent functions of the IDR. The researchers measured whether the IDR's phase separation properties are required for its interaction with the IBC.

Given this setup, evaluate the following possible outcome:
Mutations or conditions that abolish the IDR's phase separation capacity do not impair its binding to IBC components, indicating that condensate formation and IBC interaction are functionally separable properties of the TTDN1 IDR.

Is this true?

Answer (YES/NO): NO